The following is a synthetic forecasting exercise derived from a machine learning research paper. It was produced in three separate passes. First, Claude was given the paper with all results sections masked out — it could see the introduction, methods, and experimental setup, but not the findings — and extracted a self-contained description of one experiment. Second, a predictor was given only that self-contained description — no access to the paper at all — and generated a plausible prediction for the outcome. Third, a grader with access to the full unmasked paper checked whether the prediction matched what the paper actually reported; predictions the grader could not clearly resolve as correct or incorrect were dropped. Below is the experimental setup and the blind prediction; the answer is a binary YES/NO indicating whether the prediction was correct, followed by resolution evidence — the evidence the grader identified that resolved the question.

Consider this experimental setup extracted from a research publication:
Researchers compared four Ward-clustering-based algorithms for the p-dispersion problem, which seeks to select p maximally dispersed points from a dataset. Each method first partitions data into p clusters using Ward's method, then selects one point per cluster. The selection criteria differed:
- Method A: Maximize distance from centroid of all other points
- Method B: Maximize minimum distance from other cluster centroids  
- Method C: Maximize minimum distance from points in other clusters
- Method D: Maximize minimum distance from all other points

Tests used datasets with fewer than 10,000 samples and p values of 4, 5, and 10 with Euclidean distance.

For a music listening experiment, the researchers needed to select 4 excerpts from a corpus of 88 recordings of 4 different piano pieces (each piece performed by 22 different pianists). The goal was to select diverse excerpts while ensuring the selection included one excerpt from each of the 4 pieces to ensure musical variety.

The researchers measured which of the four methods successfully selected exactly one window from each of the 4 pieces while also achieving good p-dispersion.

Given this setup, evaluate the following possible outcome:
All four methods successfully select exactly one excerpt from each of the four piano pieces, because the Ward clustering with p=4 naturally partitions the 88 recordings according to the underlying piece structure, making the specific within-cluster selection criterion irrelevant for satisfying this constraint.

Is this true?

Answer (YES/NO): NO